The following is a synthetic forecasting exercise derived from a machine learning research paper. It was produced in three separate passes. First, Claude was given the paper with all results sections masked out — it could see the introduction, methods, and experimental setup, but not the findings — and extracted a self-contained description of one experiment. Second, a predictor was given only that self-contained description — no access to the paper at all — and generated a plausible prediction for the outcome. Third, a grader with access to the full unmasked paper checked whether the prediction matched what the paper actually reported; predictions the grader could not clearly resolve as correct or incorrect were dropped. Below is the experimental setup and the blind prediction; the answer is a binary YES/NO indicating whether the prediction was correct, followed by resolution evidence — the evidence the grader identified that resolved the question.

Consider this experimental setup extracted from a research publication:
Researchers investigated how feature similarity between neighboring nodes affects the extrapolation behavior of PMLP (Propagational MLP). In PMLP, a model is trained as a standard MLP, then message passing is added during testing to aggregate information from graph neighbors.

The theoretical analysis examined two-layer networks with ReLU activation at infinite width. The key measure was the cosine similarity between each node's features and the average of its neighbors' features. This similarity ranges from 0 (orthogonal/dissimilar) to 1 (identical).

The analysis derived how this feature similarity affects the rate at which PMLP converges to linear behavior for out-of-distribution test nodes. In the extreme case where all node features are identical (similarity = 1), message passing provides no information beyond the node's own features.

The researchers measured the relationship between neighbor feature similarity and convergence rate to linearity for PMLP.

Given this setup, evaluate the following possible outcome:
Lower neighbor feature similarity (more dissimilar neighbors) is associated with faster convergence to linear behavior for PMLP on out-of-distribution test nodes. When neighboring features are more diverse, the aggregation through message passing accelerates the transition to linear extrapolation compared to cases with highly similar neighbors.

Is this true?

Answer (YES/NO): NO